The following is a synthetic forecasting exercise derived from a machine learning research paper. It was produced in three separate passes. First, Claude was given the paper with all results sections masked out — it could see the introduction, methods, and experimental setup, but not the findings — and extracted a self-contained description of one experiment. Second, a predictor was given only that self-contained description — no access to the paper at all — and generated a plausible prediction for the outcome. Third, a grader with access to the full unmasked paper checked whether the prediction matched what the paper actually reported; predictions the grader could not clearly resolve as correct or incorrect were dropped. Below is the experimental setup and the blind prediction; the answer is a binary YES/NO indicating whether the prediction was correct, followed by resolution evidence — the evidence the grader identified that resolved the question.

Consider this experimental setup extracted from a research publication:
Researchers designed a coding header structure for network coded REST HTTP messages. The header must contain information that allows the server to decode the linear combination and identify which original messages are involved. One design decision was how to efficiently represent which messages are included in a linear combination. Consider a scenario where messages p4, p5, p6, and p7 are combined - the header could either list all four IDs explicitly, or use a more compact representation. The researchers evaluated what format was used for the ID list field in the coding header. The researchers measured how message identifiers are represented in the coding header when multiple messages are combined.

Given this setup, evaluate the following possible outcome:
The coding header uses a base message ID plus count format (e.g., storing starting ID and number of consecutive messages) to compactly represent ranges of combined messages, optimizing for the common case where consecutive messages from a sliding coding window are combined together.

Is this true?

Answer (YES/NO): NO